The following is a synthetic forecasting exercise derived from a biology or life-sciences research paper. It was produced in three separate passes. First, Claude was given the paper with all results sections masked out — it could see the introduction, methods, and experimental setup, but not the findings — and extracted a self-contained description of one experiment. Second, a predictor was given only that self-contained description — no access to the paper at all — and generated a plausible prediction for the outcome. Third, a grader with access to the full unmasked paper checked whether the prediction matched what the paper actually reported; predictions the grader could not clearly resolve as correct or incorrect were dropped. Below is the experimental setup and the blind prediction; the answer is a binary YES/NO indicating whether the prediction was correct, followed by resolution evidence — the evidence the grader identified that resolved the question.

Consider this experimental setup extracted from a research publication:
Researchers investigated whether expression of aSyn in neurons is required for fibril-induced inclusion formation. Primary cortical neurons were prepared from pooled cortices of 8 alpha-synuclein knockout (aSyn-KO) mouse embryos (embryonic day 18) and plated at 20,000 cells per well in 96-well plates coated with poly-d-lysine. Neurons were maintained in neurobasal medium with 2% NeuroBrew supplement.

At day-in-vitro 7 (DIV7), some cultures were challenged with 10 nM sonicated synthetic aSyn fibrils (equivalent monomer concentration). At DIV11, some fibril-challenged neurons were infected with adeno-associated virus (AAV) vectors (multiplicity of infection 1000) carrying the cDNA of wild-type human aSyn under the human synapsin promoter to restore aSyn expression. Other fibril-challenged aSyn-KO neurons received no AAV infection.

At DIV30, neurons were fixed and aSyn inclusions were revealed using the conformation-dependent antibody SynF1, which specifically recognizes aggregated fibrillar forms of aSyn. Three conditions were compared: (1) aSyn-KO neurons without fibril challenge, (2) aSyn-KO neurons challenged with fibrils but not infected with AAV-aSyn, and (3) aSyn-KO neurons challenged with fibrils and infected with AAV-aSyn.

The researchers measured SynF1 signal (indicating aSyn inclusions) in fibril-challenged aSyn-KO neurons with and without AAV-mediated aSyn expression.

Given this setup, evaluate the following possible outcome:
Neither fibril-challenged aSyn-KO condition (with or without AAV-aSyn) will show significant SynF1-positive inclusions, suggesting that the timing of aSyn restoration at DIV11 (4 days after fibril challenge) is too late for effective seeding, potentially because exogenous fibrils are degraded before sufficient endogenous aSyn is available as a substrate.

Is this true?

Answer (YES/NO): NO